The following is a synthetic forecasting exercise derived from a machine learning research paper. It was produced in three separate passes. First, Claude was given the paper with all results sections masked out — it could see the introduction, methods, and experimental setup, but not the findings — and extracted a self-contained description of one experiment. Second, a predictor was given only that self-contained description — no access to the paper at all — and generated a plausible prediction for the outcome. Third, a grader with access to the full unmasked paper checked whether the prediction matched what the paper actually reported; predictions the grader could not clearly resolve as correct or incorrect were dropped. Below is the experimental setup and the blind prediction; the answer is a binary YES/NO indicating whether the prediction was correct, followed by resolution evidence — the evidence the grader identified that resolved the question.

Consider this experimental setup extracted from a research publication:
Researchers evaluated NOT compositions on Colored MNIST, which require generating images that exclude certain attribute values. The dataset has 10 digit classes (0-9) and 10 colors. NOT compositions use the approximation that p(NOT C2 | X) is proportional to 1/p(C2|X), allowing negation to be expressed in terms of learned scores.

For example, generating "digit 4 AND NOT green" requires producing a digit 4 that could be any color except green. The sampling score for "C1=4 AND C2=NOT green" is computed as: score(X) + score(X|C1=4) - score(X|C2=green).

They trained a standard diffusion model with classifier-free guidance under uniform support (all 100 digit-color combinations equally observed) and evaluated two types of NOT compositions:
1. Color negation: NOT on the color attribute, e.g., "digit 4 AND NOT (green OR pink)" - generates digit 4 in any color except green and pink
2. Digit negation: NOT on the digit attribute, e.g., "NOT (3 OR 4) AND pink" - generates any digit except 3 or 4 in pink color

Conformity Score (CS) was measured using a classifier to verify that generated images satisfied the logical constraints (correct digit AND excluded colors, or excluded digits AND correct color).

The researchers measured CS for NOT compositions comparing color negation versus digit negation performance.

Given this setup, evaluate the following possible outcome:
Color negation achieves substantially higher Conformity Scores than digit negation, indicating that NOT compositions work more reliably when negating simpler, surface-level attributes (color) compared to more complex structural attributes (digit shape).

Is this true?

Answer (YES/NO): YES